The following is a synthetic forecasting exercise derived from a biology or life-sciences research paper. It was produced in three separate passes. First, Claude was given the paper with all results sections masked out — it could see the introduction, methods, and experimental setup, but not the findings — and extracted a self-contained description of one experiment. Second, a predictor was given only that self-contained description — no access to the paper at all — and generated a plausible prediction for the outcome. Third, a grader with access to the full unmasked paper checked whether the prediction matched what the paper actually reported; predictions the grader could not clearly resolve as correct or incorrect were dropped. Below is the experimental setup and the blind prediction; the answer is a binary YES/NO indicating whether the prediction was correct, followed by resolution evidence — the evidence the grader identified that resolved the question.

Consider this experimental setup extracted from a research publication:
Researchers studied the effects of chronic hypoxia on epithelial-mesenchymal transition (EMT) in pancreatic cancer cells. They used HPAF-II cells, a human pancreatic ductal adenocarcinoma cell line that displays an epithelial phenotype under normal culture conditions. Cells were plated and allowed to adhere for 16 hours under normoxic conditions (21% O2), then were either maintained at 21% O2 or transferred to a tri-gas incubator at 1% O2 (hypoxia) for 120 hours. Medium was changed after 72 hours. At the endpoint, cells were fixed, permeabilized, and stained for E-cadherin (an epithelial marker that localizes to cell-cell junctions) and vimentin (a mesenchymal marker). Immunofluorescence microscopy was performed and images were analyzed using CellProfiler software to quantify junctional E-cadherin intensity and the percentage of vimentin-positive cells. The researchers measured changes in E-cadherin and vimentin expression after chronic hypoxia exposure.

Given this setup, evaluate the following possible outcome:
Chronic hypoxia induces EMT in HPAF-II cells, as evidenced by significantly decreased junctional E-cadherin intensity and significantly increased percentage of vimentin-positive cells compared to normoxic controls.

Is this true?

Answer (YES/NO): YES